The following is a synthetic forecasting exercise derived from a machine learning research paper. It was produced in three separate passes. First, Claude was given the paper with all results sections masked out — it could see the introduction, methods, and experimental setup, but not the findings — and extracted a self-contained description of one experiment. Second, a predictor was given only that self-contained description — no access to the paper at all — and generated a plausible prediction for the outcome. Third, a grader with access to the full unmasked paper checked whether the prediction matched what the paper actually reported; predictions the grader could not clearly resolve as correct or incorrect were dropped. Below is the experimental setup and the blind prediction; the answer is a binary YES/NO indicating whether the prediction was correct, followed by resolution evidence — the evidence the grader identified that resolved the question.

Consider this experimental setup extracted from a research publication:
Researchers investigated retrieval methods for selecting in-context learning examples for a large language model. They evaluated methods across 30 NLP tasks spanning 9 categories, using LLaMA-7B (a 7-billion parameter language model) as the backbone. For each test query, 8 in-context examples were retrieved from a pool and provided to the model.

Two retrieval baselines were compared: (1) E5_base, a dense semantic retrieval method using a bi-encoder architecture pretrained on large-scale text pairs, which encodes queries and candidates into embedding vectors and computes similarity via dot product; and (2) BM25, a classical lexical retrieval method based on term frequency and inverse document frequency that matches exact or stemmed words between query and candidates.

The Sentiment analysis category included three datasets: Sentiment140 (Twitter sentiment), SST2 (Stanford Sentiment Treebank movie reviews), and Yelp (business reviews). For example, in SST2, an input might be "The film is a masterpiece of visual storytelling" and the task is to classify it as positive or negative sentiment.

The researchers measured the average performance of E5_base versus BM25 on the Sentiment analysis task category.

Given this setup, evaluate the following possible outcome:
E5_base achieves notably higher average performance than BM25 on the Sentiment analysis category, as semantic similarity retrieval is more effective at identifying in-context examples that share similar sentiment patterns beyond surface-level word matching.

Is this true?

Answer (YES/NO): YES